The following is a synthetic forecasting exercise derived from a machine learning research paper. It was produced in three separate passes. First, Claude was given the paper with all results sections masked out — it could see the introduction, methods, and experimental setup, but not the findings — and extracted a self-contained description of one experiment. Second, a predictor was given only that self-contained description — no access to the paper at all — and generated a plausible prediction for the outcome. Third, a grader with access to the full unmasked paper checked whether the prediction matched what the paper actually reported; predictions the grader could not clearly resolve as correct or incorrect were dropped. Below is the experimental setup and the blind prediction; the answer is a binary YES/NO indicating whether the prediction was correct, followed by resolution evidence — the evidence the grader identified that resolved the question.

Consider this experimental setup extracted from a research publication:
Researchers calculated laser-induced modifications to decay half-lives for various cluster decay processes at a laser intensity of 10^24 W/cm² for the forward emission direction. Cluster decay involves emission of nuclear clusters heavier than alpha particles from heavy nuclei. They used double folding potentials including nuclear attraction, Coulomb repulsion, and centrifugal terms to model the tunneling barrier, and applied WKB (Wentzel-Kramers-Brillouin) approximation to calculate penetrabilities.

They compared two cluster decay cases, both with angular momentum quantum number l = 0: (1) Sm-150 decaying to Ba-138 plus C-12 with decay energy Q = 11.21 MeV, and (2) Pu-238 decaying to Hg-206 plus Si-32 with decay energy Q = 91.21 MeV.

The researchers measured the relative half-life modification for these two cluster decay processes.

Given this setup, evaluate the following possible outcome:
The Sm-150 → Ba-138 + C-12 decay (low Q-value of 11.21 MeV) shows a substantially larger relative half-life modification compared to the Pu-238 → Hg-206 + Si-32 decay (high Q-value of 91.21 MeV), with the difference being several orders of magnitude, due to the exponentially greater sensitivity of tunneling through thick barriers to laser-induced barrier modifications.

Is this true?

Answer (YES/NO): NO